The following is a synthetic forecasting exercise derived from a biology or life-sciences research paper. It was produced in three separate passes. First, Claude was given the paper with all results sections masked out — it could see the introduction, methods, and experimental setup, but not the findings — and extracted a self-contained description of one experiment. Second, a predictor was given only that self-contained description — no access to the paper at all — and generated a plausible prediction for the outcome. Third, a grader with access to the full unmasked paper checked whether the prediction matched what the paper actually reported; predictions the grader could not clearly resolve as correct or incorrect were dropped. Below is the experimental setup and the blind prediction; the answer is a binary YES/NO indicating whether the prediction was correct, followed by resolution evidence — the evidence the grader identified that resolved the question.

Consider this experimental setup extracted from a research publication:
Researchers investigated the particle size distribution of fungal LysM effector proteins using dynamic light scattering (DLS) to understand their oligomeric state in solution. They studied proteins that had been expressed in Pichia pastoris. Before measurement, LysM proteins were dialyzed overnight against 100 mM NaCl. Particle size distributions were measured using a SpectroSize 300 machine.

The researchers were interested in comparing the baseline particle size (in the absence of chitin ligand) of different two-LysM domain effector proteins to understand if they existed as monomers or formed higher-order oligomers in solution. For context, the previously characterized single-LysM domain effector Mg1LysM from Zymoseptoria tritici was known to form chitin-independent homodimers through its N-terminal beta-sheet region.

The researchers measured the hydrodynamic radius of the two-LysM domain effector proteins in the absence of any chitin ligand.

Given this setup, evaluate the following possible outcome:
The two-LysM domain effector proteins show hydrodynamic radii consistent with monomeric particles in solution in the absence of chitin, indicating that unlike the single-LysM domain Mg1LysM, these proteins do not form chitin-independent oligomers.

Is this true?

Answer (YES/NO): NO